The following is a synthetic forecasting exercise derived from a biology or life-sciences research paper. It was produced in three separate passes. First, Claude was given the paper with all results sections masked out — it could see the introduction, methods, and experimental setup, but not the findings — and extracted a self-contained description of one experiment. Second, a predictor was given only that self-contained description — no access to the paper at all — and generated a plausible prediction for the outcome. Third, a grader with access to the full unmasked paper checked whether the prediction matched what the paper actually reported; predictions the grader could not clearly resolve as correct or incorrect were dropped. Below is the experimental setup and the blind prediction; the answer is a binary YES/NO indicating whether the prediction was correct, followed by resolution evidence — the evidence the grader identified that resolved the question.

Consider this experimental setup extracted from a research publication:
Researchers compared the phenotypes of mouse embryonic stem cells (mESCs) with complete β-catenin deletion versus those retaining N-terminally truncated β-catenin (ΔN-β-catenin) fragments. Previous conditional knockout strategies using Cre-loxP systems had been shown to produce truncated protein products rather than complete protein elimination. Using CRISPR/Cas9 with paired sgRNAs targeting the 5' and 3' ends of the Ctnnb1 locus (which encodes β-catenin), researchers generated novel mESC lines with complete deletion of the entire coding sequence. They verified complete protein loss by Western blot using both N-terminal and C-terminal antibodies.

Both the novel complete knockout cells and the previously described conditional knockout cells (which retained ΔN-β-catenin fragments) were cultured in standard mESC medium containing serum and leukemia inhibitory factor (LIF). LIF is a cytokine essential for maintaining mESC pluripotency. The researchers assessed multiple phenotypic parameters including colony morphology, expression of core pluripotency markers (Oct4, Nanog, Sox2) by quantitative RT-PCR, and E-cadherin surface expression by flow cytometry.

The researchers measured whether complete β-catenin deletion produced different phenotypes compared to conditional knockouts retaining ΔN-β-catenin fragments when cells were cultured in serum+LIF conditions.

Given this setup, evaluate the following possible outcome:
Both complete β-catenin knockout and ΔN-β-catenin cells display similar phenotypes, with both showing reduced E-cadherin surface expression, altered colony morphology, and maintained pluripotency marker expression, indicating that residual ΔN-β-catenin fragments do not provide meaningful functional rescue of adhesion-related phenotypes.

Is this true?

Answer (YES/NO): NO